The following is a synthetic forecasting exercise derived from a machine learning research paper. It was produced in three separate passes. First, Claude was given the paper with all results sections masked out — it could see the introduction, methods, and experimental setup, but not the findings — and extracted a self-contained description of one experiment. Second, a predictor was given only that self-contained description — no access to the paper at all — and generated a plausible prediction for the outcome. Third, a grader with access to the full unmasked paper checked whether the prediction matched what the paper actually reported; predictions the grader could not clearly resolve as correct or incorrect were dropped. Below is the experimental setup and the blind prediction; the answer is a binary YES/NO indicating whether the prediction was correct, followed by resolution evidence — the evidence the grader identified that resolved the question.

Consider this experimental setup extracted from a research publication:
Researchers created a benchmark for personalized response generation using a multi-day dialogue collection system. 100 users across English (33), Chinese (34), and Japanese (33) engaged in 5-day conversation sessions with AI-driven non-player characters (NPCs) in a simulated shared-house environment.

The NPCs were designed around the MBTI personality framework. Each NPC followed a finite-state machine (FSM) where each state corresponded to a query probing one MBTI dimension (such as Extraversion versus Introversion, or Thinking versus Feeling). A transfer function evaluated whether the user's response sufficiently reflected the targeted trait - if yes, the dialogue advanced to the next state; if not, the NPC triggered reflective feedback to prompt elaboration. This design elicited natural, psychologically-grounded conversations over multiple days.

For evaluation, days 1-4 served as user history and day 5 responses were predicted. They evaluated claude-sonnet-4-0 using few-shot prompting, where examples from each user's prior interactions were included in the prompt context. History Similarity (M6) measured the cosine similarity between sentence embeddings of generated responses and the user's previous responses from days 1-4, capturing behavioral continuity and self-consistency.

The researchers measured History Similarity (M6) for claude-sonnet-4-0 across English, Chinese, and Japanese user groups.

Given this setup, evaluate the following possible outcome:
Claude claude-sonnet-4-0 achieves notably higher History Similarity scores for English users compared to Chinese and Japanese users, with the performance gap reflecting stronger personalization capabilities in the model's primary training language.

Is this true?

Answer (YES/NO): NO